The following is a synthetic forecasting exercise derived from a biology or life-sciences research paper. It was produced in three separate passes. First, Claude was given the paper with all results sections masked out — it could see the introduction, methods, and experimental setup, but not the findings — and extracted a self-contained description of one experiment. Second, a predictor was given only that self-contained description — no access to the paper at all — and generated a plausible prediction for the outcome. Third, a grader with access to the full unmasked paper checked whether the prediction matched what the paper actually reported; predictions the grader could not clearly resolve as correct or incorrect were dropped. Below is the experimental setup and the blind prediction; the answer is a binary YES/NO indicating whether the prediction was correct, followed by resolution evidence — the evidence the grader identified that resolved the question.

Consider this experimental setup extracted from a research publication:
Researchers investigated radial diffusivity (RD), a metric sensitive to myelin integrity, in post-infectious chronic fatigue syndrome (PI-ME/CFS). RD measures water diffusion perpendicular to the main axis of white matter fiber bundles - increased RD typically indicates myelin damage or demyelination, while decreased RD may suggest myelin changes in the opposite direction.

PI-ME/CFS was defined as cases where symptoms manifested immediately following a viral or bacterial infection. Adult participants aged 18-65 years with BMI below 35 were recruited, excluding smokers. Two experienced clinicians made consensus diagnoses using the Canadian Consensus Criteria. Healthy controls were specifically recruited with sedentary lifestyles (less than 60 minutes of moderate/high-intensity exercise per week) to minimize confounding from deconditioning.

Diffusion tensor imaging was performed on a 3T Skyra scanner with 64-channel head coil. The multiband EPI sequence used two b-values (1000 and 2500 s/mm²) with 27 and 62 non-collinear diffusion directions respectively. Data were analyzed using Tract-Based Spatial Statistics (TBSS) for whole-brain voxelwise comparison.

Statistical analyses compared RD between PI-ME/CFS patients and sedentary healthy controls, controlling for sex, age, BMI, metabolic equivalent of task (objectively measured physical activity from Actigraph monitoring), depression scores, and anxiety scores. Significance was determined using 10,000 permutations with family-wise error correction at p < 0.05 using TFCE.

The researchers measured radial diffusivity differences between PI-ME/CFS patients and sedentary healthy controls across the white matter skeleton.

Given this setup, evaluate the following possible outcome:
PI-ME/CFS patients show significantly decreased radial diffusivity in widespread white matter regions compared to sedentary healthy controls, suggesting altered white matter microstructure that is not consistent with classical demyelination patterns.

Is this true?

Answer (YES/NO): NO